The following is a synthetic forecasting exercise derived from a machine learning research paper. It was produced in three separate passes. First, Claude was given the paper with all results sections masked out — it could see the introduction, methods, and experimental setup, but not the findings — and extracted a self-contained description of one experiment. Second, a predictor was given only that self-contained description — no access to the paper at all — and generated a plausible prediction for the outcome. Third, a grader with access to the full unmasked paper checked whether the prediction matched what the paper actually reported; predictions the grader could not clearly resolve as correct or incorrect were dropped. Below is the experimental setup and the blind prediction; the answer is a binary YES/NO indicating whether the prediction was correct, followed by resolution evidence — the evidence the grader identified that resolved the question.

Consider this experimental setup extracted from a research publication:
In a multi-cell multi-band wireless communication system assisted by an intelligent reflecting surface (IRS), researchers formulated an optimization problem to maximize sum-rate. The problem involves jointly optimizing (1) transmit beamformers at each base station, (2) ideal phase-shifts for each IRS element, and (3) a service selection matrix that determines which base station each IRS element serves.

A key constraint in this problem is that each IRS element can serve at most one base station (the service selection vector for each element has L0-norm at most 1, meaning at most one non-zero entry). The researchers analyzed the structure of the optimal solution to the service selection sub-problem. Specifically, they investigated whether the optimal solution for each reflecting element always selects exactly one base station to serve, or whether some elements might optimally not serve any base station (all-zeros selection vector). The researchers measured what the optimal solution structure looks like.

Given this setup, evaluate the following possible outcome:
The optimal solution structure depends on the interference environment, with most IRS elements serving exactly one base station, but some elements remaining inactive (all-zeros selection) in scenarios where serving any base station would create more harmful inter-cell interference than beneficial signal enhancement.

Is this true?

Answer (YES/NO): NO